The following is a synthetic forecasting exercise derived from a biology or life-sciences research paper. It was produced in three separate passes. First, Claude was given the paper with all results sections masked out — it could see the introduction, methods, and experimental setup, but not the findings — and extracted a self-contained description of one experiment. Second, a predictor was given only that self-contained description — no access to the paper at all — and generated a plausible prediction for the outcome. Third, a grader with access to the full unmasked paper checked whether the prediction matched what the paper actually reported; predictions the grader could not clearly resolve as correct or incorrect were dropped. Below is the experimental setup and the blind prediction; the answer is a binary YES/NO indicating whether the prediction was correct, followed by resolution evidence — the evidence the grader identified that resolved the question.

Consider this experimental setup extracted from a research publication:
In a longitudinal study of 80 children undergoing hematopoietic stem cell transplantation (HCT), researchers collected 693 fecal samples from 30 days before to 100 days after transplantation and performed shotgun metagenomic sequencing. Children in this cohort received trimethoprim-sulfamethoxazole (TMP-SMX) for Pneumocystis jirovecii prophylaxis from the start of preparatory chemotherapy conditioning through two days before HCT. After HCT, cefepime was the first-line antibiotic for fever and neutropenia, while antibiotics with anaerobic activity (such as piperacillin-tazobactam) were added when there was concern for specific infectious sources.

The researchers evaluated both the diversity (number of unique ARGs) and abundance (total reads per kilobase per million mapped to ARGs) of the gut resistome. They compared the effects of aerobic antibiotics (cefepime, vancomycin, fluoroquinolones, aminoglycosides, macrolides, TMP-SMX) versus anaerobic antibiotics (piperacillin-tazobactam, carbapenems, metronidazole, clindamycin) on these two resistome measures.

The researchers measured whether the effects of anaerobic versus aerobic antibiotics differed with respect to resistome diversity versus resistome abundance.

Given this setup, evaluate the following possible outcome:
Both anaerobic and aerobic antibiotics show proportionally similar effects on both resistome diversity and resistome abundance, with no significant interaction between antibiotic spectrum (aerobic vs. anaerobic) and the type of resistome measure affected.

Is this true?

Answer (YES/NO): NO